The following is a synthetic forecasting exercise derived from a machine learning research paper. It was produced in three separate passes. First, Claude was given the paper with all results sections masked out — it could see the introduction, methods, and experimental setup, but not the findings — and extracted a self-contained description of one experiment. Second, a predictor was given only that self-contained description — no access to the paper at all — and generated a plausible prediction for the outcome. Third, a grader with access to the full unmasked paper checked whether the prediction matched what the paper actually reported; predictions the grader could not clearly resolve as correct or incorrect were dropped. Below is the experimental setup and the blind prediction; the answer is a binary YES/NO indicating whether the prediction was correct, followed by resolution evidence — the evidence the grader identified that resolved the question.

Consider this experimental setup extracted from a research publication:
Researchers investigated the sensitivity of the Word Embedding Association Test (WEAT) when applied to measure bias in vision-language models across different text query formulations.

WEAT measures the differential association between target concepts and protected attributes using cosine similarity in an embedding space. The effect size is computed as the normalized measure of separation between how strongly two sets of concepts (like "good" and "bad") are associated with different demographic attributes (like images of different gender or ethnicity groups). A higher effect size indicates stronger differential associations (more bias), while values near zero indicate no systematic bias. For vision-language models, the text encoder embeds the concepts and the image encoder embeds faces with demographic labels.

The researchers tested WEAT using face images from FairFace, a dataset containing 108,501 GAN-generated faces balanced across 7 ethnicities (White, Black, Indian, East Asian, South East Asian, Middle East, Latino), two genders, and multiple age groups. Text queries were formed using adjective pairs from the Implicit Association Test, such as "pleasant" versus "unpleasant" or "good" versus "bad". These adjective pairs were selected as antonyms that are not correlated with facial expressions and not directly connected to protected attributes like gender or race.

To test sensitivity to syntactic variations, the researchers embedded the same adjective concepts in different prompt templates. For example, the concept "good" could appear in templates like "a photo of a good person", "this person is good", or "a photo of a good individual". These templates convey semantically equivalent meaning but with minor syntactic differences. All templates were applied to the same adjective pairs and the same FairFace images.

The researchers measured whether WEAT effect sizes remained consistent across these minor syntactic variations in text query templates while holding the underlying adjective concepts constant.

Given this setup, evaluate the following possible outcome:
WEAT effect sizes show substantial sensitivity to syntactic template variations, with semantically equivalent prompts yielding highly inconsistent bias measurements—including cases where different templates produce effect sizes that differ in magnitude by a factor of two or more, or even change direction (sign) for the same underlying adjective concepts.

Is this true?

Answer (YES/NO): YES